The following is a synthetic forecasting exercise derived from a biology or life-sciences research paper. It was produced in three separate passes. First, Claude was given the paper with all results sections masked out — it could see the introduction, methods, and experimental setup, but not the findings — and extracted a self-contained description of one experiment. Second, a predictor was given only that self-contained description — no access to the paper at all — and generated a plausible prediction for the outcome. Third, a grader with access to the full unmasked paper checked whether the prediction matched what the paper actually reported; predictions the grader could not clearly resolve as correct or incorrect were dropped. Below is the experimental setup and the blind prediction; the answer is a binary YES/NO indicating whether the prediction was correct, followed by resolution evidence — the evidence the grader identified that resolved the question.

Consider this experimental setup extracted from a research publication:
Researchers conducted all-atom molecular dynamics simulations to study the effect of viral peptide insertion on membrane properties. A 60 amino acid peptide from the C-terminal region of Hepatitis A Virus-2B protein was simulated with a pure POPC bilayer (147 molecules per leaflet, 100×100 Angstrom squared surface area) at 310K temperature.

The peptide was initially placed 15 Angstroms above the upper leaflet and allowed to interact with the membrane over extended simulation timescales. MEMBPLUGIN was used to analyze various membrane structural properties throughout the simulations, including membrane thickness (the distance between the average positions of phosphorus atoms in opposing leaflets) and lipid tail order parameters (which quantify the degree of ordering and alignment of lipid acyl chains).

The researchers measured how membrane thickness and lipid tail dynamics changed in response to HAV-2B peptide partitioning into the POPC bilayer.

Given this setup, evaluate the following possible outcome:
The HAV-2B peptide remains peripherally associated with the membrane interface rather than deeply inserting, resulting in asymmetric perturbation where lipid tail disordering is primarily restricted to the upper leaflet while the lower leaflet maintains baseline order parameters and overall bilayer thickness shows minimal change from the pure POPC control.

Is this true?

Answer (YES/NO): NO